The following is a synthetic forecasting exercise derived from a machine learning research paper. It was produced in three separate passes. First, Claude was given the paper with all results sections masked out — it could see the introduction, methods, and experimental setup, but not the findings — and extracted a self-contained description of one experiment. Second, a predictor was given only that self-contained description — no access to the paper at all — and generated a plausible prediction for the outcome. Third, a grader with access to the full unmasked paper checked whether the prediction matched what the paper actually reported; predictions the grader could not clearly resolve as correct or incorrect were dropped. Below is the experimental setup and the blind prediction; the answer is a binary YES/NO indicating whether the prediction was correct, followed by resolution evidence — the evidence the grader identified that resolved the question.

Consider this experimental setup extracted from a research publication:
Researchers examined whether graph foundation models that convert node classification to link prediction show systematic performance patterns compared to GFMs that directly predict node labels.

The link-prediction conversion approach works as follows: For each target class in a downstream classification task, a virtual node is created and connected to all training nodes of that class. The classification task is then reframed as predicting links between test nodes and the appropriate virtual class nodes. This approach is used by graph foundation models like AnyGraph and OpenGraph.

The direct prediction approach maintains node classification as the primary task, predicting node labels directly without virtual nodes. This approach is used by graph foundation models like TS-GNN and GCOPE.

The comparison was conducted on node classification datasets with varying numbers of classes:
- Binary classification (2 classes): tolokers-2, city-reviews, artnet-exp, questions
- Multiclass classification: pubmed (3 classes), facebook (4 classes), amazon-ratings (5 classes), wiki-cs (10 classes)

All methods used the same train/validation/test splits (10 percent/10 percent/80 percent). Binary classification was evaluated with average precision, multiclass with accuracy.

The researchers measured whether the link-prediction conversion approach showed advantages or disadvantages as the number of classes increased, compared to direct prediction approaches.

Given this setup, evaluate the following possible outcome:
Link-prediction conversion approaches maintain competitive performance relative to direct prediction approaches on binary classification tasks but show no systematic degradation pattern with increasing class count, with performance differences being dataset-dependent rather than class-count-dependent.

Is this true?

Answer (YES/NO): YES